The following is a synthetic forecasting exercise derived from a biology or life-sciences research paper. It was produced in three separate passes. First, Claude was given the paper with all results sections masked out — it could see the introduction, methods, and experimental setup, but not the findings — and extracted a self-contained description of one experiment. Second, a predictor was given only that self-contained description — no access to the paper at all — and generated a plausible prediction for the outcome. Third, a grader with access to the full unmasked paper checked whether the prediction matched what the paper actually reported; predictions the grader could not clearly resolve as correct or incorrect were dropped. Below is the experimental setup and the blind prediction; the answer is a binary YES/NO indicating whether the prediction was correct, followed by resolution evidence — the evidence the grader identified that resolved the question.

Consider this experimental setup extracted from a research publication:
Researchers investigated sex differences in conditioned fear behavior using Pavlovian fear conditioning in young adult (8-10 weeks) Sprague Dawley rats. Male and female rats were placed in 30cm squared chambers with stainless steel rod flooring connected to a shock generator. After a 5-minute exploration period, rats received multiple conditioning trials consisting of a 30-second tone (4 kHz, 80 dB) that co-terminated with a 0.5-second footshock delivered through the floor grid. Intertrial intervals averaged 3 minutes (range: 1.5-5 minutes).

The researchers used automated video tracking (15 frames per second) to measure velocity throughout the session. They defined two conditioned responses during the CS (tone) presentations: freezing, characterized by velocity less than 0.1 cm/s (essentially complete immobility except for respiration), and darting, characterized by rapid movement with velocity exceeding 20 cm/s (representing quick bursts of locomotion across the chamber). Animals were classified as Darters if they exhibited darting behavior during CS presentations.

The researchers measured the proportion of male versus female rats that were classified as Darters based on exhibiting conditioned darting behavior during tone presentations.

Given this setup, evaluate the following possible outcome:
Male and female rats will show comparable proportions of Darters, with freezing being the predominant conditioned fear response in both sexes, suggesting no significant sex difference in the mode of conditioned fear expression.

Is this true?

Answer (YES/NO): NO